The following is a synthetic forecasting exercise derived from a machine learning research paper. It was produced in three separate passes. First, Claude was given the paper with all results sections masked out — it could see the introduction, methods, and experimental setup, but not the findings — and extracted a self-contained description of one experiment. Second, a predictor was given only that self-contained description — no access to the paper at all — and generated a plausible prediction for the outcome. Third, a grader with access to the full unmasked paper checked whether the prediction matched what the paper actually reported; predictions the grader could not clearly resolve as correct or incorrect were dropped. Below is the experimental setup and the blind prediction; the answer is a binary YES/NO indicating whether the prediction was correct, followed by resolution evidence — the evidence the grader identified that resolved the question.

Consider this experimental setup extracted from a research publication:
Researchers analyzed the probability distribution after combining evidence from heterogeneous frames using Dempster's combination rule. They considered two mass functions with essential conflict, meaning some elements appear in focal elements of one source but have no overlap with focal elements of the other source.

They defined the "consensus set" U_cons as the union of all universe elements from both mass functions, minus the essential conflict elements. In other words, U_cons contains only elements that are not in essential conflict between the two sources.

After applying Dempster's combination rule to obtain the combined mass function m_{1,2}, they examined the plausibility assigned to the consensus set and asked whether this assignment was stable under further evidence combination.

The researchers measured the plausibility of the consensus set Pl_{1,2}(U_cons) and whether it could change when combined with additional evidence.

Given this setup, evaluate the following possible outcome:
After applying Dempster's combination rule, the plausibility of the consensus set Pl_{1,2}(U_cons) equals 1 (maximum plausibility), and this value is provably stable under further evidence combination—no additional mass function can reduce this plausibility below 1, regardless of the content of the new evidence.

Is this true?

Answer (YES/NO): YES